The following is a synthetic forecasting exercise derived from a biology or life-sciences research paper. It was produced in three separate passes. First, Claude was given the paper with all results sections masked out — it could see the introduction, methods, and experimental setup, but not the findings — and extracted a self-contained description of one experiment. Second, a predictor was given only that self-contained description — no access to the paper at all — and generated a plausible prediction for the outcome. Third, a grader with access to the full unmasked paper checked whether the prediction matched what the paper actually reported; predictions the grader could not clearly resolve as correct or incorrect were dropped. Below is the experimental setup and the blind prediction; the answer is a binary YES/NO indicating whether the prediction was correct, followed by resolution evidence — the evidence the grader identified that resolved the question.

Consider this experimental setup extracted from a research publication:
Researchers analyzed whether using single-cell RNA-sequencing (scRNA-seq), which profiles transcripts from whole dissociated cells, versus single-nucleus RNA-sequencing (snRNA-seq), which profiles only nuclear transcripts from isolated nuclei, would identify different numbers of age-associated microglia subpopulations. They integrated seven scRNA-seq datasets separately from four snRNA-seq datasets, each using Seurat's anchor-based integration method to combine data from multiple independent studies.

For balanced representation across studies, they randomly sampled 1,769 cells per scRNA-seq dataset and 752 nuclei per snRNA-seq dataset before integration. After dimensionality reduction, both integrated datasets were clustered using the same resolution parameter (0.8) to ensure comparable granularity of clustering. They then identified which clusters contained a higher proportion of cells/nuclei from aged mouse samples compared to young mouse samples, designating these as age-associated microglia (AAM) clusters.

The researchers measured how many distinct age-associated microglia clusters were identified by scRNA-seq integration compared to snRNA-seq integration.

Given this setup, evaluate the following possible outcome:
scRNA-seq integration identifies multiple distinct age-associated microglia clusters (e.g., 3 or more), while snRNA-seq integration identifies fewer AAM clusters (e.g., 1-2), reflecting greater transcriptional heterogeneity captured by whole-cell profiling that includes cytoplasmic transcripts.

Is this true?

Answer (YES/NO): YES